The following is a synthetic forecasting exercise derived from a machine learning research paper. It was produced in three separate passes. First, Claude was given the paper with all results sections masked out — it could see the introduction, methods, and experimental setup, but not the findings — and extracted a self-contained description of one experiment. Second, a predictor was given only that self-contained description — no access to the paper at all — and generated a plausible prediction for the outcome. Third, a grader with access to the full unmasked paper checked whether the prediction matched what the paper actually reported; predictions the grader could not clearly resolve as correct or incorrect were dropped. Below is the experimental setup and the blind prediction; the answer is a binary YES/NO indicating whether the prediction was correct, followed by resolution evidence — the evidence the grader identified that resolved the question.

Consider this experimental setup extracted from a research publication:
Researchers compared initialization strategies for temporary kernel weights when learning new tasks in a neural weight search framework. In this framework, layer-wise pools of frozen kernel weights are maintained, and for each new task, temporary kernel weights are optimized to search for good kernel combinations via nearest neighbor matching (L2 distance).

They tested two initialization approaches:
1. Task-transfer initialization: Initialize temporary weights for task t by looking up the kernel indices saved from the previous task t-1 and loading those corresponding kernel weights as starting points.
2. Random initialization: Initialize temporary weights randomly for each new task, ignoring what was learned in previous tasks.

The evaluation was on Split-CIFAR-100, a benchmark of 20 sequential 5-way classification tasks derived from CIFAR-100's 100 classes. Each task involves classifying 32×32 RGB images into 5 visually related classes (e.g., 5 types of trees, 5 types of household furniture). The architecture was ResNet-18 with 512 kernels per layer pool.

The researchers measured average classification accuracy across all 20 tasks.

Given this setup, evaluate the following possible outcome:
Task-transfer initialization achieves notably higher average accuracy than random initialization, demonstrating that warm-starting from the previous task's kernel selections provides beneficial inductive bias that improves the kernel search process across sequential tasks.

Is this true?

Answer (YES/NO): YES